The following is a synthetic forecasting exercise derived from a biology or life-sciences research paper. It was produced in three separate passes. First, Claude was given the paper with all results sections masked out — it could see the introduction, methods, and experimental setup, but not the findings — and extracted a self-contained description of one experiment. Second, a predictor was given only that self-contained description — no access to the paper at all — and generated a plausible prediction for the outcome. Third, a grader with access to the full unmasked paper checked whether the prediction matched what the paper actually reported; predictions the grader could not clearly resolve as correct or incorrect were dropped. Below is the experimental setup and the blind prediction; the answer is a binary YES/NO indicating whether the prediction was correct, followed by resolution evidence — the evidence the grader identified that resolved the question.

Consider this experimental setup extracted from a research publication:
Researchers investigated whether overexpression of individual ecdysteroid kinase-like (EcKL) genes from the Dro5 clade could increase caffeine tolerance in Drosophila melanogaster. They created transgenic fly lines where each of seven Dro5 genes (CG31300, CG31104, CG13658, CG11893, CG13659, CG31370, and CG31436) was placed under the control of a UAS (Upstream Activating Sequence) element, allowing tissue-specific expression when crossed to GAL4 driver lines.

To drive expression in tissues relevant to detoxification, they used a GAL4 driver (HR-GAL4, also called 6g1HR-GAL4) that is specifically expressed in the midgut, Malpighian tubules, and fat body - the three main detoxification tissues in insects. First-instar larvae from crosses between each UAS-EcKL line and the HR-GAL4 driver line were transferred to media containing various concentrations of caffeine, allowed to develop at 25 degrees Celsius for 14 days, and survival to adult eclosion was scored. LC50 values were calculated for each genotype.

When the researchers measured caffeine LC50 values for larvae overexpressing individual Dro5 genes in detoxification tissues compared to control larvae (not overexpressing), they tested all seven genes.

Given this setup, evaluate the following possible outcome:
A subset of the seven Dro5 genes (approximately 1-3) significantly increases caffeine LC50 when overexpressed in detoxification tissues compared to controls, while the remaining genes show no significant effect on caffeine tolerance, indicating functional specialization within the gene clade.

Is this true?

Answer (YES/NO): YES